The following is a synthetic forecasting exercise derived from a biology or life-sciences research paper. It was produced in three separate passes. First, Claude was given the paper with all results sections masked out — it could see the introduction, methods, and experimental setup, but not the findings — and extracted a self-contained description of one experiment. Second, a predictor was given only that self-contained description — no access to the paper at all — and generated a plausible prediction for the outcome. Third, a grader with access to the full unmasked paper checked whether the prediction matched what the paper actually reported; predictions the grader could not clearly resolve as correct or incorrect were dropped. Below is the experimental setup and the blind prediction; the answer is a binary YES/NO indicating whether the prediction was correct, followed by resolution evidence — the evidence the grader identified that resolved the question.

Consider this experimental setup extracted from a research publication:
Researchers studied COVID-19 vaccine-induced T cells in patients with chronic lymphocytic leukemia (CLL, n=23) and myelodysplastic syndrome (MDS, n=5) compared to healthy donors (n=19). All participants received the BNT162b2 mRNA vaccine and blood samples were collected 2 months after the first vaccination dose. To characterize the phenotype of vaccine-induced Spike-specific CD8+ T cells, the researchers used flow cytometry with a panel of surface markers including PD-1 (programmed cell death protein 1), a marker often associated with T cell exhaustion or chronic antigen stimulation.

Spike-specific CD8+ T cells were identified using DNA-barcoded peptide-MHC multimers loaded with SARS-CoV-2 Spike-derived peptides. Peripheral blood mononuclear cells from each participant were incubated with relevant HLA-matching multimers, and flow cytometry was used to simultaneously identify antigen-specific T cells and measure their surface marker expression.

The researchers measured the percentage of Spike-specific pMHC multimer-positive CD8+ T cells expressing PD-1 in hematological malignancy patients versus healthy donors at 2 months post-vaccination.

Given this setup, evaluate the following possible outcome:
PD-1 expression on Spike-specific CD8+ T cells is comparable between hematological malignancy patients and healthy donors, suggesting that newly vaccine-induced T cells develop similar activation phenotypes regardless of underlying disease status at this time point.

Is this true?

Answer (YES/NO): NO